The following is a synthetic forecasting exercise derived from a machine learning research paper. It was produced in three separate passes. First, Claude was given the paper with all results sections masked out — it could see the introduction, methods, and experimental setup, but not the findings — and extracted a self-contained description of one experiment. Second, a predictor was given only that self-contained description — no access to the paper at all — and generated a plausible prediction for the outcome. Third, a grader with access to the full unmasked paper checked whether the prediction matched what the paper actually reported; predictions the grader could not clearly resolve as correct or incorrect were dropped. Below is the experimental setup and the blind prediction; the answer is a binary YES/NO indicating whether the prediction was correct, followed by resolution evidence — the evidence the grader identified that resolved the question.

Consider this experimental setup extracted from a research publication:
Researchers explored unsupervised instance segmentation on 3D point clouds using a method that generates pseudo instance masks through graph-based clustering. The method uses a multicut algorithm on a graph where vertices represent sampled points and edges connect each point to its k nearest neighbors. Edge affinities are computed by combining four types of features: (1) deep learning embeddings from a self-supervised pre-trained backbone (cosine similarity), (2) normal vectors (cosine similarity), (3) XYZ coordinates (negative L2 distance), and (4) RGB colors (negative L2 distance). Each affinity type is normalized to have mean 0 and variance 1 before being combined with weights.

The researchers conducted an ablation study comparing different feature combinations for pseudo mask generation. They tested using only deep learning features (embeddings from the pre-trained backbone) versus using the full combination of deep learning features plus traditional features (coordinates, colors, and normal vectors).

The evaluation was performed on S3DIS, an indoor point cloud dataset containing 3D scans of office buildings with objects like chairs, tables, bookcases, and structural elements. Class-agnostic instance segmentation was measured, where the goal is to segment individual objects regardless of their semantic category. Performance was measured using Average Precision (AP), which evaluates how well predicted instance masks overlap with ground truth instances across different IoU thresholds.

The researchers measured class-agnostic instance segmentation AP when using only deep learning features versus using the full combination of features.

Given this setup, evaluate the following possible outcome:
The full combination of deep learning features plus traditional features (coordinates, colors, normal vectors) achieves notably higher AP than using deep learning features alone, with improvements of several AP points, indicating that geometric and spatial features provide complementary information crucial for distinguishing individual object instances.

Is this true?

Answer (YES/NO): NO